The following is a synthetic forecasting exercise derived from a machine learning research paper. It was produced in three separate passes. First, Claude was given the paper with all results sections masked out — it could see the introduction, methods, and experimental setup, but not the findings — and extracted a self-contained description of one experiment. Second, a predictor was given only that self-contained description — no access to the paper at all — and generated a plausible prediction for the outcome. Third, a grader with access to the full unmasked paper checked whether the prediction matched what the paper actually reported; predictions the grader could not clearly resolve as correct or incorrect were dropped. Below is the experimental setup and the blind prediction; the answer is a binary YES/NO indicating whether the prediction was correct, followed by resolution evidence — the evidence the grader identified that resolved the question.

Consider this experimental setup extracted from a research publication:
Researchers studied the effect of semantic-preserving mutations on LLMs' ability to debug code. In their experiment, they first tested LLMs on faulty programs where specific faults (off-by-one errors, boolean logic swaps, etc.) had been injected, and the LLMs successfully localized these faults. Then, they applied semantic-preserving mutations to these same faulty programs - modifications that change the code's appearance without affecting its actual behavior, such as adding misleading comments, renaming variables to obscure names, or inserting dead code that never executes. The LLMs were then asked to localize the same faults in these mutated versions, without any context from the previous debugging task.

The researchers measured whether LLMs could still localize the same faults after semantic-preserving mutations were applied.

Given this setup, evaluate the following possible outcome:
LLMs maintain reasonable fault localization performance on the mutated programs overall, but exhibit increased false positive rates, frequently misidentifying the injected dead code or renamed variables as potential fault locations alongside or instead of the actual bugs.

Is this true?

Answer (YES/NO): NO